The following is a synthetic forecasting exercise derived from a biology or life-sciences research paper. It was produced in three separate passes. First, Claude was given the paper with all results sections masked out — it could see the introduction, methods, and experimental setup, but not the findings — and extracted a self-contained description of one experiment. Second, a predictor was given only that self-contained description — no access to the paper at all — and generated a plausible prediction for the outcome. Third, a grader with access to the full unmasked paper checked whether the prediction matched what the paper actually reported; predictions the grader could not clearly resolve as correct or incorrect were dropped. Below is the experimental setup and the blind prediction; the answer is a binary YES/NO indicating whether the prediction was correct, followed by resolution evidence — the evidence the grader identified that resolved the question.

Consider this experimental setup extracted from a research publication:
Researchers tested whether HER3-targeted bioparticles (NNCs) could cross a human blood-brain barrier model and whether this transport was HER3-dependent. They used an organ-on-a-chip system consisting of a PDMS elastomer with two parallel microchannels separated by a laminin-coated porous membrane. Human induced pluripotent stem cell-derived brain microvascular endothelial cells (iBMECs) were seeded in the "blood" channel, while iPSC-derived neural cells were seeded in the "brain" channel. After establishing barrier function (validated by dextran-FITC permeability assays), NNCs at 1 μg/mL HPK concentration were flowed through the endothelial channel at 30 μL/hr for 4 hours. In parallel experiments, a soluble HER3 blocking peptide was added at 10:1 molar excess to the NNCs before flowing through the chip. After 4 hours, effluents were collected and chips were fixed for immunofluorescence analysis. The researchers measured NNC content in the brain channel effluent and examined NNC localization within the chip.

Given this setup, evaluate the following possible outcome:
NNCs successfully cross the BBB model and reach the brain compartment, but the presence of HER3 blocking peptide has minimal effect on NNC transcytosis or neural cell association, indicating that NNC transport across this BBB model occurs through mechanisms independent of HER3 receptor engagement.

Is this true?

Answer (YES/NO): NO